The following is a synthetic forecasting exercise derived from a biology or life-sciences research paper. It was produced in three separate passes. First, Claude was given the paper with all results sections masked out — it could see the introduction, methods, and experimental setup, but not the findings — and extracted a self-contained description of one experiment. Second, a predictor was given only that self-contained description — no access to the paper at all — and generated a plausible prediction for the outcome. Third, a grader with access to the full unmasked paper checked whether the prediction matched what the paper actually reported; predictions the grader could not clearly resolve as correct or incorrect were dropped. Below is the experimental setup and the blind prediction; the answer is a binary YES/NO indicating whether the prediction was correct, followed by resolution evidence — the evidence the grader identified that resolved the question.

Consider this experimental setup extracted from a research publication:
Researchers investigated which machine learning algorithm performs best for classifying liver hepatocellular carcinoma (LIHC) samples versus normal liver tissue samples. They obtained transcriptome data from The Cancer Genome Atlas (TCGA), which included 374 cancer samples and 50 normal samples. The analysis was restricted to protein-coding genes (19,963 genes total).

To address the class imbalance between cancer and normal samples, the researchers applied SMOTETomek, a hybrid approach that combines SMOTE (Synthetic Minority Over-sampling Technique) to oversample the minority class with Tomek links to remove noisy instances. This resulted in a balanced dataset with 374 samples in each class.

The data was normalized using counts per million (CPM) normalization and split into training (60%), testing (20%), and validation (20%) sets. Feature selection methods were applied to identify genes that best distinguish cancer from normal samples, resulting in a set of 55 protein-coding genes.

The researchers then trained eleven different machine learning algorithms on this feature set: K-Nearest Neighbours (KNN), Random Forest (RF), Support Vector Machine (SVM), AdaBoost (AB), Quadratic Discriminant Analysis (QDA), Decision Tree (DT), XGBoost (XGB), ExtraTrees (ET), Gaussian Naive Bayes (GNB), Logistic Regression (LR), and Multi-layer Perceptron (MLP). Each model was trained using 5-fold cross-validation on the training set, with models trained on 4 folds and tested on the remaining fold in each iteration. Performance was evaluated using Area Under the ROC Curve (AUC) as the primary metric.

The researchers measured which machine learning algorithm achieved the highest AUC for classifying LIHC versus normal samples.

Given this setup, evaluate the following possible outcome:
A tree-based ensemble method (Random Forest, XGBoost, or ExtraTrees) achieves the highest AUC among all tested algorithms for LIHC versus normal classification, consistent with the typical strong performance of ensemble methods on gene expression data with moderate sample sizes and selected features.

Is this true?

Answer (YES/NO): NO